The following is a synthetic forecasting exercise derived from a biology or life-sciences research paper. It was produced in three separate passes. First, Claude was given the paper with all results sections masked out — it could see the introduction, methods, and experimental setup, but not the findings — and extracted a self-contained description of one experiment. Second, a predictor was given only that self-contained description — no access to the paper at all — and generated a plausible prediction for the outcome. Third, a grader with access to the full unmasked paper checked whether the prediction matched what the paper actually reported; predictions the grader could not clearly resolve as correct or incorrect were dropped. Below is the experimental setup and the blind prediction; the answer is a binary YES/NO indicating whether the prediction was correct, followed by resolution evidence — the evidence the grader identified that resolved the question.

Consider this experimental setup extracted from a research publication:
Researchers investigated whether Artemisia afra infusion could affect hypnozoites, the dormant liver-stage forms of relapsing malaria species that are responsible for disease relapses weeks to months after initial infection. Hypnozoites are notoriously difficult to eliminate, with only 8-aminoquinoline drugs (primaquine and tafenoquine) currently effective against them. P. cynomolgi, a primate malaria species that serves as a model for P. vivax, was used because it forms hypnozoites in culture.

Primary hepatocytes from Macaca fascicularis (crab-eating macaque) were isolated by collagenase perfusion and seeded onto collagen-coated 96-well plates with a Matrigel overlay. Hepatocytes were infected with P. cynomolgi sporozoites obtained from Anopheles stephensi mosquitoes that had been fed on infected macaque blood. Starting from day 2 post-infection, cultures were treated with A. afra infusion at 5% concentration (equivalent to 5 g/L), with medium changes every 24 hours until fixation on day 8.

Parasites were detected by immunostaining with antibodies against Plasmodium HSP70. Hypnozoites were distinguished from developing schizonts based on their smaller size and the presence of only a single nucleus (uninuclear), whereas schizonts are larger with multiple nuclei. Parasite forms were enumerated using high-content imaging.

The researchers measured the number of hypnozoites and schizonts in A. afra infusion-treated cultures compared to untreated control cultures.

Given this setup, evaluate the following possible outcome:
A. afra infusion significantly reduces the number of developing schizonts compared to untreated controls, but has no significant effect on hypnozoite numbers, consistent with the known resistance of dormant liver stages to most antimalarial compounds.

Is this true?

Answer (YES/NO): NO